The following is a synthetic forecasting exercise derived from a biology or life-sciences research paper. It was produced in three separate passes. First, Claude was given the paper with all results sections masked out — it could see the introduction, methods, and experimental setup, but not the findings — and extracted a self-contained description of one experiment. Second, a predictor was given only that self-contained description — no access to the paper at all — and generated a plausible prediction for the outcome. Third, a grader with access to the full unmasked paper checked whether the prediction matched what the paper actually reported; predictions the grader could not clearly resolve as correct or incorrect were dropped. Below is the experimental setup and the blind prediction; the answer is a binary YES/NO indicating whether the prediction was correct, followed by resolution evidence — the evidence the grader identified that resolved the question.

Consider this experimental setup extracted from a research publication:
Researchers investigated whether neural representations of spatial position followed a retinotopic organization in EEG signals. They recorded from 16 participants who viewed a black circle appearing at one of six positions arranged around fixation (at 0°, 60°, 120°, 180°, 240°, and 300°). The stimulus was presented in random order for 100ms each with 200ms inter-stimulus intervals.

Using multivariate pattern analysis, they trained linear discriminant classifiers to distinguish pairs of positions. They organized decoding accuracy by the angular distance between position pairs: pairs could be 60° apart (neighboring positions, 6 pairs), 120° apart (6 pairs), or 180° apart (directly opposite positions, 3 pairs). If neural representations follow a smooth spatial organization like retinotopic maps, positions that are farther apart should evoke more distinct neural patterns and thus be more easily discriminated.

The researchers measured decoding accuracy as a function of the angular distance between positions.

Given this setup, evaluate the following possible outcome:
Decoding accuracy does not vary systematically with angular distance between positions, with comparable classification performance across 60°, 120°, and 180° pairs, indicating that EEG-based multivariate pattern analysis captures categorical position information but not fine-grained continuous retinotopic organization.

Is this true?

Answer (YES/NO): NO